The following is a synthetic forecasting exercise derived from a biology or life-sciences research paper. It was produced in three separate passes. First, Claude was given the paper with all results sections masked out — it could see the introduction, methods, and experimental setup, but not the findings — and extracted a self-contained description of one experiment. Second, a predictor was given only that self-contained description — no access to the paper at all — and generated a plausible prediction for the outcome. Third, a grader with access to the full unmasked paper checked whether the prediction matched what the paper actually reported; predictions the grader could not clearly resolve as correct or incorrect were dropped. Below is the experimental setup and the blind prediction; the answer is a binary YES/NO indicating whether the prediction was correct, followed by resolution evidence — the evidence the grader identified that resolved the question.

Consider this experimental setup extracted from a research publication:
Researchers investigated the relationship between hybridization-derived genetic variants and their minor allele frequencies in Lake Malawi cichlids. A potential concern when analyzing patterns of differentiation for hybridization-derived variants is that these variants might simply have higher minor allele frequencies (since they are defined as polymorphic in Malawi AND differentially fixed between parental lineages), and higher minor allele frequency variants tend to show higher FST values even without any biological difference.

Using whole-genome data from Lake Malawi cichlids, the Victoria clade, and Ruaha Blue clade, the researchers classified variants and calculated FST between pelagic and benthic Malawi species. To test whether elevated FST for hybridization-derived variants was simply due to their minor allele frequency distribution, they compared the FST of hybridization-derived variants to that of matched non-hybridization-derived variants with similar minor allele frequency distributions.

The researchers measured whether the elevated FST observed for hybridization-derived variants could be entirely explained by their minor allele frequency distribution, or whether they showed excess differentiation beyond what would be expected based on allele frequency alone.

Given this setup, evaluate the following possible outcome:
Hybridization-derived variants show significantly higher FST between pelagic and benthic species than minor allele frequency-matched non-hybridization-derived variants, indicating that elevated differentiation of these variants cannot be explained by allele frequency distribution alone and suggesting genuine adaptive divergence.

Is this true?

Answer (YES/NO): YES